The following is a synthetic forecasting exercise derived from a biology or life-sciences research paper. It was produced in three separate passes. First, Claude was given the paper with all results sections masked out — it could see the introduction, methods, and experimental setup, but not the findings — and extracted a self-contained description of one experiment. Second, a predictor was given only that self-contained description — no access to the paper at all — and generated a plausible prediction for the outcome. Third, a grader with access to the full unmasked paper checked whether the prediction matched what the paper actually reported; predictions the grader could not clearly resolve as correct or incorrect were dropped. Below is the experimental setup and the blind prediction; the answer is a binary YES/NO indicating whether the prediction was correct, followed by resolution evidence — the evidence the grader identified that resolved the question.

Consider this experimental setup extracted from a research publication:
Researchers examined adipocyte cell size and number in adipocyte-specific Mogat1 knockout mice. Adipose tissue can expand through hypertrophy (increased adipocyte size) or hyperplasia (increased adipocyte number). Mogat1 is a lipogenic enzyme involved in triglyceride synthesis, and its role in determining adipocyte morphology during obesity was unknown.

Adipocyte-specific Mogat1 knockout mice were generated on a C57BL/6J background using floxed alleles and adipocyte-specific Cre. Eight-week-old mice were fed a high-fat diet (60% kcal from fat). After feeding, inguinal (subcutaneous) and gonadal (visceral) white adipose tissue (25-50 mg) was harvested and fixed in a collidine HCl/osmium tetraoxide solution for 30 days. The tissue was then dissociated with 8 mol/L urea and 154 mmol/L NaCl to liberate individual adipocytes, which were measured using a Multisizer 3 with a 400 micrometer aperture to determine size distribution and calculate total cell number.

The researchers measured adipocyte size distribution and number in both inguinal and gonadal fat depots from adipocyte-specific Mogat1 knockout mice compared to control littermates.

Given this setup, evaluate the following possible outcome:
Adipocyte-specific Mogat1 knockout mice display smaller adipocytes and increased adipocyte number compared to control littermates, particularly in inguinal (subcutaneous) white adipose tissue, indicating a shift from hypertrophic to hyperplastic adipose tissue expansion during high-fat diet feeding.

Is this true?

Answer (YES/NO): NO